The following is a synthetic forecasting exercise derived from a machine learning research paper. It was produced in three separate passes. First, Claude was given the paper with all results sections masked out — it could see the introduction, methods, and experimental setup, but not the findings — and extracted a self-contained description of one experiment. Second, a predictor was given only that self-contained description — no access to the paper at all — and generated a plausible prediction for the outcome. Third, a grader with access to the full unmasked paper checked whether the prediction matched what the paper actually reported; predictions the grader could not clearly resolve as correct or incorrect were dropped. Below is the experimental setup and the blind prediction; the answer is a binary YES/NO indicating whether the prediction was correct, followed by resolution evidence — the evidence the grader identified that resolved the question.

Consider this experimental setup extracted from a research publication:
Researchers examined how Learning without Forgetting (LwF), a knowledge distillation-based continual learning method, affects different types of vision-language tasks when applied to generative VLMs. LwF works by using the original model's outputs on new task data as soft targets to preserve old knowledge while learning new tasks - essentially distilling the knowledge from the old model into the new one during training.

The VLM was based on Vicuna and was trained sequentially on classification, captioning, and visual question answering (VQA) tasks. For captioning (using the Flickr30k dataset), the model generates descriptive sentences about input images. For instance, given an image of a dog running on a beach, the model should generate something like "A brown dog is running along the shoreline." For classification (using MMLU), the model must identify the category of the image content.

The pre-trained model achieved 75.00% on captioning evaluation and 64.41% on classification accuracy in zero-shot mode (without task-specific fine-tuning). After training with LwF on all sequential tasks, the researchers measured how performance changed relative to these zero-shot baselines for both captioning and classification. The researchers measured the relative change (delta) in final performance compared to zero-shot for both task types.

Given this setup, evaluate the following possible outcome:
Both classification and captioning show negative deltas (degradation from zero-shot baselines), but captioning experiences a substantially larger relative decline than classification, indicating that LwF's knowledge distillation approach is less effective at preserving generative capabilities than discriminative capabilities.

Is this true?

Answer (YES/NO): NO